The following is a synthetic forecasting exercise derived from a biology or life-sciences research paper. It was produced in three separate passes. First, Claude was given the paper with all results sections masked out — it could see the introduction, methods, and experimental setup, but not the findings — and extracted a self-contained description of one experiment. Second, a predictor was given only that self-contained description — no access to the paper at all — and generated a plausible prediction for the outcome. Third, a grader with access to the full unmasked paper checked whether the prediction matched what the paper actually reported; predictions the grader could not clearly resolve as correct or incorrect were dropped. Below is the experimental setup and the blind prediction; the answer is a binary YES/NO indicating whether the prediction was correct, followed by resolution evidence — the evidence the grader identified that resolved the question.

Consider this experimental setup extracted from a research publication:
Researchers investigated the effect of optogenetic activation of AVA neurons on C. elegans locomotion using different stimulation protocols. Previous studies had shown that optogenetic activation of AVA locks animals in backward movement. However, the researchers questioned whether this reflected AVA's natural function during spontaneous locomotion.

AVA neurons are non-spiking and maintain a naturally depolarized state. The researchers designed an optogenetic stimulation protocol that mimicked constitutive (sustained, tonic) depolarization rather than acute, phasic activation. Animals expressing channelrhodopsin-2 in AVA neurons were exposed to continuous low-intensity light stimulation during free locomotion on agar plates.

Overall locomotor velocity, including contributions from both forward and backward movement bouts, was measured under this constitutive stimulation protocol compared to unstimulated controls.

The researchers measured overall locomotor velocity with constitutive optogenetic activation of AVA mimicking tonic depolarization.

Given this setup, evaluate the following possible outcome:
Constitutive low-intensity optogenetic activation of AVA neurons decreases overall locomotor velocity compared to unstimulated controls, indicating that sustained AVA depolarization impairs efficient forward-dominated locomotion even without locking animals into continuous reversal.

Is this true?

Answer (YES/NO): NO